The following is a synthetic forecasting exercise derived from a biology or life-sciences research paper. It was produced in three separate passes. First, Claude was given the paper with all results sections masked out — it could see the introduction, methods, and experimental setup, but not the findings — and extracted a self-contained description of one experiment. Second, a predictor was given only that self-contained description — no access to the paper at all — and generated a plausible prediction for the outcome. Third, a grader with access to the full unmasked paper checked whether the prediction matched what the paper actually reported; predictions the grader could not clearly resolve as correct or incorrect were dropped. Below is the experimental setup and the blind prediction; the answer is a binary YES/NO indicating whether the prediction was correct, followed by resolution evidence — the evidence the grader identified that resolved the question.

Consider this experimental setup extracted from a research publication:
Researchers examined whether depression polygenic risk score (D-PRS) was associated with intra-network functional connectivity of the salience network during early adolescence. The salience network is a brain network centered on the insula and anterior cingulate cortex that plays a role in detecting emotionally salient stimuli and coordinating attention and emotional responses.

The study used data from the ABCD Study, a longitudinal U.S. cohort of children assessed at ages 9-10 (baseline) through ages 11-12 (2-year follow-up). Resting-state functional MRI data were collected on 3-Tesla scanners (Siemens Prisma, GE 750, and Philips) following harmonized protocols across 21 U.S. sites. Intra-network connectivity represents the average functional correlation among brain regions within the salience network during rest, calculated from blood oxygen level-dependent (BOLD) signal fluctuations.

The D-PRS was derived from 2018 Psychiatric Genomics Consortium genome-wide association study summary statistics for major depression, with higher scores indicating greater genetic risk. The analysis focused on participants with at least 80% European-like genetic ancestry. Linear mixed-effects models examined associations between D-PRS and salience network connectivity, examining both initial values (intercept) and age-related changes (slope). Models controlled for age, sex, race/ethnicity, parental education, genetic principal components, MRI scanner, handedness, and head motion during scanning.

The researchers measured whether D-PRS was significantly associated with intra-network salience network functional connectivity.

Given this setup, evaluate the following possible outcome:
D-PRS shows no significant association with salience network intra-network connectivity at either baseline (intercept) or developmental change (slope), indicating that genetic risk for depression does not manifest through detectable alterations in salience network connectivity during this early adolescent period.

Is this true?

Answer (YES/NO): YES